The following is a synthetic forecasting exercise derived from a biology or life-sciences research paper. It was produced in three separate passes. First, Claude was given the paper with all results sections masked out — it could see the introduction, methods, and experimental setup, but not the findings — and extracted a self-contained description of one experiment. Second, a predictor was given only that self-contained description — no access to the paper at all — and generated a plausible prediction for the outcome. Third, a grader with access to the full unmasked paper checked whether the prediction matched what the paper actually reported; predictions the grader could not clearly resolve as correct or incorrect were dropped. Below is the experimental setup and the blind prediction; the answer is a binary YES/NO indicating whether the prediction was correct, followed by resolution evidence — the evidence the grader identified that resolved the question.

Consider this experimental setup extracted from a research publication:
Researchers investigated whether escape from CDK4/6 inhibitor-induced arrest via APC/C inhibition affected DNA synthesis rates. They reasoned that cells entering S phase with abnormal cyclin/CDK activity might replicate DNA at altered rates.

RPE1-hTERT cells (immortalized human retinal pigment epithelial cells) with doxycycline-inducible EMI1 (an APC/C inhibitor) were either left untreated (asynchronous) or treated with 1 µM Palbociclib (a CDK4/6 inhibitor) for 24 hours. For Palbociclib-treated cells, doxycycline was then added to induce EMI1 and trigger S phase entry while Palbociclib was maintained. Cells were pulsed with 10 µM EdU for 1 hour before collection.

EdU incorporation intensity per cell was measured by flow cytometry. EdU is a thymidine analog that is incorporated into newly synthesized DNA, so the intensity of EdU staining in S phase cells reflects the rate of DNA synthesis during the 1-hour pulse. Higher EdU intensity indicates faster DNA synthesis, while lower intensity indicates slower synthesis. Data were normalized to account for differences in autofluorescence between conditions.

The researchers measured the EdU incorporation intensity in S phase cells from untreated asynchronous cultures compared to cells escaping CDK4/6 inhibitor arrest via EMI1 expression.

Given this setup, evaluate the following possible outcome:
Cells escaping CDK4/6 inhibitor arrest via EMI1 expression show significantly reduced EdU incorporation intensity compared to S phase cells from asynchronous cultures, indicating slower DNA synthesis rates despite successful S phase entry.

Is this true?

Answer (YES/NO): YES